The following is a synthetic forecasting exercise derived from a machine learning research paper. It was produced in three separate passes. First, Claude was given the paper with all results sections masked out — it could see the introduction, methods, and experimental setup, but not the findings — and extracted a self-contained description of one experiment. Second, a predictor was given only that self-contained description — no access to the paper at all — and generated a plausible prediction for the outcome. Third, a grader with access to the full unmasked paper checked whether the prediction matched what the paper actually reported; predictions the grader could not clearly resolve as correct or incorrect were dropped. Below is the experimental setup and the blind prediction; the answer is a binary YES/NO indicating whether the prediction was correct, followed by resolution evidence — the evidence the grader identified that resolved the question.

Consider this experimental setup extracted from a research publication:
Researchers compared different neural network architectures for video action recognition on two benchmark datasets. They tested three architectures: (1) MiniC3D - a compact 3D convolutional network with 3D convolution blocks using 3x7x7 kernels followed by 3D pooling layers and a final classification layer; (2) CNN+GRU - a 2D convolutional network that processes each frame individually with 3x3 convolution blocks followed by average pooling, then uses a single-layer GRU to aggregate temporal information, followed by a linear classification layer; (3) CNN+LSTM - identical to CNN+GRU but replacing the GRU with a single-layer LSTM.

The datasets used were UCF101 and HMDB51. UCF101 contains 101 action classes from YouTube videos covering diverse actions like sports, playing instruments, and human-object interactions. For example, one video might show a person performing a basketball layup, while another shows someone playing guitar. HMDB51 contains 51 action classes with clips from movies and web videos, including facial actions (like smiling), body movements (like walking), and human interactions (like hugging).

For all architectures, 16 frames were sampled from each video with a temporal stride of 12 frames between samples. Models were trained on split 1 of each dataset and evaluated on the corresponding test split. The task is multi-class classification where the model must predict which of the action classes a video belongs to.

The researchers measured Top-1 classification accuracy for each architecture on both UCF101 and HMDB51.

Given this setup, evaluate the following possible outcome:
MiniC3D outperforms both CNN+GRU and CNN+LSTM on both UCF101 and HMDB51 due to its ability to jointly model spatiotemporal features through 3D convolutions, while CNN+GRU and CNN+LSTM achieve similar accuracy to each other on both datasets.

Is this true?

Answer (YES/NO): NO